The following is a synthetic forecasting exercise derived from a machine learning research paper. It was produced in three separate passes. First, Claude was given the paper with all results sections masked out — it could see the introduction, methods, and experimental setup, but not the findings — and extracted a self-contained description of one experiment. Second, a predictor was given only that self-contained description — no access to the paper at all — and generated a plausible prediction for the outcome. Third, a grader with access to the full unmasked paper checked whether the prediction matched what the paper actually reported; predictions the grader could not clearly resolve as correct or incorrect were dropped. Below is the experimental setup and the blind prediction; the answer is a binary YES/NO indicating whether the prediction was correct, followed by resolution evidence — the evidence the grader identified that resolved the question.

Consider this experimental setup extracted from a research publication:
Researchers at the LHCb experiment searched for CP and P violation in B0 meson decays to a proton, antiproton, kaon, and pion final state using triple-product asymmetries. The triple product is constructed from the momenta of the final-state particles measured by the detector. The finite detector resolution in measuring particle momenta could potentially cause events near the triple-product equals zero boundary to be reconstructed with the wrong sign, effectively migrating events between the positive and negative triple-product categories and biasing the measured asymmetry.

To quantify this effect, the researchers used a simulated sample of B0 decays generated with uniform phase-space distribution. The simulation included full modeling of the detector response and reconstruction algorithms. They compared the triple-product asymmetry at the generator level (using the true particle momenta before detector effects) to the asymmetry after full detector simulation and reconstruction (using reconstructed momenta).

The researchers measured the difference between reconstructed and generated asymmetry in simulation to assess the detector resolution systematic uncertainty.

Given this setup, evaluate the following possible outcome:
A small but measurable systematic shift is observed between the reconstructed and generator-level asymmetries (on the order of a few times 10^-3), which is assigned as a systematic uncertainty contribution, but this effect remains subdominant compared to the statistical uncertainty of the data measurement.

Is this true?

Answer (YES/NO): NO